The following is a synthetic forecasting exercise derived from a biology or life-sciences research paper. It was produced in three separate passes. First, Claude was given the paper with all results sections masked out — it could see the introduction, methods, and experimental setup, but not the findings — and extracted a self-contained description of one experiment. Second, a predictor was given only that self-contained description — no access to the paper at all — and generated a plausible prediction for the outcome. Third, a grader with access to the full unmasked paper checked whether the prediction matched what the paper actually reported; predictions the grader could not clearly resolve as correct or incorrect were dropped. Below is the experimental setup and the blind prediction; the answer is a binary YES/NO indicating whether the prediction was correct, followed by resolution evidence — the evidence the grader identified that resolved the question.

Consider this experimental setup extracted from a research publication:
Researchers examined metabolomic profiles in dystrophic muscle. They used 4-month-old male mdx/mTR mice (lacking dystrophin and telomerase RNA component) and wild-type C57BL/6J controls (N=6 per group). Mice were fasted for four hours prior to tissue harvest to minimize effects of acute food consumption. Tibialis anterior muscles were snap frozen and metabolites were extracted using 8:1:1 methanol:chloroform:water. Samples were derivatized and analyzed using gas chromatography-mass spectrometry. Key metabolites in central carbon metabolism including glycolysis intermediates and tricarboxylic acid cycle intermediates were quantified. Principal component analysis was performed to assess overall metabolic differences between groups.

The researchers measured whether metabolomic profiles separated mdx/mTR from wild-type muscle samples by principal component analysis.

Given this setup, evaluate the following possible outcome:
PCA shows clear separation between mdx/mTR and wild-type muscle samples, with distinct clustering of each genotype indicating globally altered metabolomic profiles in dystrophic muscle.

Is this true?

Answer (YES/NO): NO